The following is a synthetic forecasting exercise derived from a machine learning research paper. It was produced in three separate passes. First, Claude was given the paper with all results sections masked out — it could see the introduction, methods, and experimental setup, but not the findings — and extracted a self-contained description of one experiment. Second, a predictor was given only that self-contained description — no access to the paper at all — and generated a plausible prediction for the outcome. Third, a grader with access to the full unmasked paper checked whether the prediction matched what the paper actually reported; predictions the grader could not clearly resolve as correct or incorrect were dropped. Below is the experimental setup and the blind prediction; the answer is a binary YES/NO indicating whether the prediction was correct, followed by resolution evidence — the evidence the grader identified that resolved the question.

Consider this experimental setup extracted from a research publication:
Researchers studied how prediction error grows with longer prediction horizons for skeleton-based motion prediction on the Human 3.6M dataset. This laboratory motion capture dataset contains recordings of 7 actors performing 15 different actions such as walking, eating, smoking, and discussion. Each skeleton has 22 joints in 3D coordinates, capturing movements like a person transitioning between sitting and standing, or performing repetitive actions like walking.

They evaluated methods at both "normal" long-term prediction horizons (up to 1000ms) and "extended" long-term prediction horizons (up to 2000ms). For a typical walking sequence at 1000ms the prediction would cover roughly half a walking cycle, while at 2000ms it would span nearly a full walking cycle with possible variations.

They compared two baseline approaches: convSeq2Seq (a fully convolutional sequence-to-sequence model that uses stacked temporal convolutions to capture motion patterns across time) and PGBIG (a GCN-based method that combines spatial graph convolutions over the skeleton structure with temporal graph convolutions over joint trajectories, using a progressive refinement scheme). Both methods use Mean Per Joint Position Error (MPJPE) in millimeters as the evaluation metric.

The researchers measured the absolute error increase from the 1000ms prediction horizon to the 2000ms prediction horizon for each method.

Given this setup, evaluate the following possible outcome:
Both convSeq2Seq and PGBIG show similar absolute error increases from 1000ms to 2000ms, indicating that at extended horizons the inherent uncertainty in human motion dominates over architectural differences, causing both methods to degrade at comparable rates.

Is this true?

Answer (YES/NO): NO